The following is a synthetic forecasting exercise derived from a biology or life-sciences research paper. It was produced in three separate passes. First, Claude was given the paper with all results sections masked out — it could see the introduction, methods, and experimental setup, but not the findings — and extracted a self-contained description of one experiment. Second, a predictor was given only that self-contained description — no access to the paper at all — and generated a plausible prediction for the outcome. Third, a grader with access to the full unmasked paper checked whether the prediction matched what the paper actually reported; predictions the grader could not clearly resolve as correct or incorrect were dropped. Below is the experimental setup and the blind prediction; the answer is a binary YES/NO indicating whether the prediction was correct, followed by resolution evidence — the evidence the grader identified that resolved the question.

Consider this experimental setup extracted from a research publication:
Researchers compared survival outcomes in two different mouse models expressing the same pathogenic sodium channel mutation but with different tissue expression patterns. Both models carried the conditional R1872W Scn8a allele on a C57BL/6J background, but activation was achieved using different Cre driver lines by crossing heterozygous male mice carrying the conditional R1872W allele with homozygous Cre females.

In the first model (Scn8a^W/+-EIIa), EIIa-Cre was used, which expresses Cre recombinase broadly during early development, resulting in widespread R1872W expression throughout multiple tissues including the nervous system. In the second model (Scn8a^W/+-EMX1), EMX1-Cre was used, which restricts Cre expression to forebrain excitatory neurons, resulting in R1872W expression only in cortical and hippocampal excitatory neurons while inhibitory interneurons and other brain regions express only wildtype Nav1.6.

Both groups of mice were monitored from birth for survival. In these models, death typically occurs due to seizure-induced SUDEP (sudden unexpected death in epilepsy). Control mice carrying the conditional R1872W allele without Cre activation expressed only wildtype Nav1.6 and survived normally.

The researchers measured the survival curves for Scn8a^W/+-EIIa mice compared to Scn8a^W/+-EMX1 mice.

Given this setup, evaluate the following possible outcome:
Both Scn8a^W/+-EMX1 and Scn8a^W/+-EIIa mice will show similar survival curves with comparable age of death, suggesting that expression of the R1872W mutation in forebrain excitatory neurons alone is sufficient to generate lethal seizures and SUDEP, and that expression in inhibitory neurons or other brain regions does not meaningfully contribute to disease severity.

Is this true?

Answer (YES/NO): NO